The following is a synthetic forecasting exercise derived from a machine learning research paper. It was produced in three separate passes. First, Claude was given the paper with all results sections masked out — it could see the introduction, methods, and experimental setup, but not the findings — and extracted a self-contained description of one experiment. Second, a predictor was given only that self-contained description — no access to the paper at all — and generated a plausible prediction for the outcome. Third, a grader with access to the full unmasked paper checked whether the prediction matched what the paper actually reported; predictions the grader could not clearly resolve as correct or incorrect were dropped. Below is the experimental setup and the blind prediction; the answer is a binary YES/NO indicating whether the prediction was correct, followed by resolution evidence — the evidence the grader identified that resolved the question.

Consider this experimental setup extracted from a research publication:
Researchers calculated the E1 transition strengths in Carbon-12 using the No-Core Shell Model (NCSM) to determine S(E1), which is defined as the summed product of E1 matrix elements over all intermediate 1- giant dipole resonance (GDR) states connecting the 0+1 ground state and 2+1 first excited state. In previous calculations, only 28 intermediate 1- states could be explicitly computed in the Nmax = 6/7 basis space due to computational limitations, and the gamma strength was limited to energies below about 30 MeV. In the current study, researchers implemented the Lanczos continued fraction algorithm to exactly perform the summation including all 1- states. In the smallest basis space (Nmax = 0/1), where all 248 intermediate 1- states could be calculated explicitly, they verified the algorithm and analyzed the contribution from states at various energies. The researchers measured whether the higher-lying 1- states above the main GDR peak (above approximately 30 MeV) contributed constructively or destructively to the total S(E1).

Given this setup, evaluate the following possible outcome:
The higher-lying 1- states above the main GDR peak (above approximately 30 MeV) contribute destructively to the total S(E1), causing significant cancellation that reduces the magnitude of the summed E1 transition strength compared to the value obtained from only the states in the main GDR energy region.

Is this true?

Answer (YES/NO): YES